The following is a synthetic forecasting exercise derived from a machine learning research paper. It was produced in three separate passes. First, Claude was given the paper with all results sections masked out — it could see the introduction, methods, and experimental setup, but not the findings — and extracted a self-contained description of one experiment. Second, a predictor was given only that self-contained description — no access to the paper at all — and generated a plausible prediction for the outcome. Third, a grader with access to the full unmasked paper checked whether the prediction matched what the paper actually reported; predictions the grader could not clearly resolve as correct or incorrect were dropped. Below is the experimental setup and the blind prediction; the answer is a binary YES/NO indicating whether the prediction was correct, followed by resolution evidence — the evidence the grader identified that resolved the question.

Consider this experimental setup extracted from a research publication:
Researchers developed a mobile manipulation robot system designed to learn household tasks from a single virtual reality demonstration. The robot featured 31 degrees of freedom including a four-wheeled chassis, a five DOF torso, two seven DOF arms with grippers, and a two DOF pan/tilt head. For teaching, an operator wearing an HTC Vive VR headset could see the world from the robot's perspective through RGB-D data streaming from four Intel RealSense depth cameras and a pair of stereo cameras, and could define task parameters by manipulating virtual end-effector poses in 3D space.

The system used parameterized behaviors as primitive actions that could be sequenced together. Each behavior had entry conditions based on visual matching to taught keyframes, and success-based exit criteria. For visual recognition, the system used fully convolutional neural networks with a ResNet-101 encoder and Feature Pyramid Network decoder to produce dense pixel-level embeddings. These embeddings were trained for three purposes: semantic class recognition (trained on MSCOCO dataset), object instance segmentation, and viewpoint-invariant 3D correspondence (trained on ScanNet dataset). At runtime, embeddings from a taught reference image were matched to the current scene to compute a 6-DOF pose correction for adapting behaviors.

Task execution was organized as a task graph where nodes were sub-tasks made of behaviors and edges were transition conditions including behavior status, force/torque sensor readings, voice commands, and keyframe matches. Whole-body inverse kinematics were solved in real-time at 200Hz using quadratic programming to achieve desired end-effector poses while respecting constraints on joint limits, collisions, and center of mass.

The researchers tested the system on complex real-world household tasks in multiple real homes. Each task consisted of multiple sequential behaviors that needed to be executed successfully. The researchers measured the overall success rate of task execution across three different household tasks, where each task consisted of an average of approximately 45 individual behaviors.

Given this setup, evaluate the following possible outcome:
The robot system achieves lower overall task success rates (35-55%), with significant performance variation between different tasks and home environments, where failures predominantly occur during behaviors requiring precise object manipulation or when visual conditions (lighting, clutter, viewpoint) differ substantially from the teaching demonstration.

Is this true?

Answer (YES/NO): NO